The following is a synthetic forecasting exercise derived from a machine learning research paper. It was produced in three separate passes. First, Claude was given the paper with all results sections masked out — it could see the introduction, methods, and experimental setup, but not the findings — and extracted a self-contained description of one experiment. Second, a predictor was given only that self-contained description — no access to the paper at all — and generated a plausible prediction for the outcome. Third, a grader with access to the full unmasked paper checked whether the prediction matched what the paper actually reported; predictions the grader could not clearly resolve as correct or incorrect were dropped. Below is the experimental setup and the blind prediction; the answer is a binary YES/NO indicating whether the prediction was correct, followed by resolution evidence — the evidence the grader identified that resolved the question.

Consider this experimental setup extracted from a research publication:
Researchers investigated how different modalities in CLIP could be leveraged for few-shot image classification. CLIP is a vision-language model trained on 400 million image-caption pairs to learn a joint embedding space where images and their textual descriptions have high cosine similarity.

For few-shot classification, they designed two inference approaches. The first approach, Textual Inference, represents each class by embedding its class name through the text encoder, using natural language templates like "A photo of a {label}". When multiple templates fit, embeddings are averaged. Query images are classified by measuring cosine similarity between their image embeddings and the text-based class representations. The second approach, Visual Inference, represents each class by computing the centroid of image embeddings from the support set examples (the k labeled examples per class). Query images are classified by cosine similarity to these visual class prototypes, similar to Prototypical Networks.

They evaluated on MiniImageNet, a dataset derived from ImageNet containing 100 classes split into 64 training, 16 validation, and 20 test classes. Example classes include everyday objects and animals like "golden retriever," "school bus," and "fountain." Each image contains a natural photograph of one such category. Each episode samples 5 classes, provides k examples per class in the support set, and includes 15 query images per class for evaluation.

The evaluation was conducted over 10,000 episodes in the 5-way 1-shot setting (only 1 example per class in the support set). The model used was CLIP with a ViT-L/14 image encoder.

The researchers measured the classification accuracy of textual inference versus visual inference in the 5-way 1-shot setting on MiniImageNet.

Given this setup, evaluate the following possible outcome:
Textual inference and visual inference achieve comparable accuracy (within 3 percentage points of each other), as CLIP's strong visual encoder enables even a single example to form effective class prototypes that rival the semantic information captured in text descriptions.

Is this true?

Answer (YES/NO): NO